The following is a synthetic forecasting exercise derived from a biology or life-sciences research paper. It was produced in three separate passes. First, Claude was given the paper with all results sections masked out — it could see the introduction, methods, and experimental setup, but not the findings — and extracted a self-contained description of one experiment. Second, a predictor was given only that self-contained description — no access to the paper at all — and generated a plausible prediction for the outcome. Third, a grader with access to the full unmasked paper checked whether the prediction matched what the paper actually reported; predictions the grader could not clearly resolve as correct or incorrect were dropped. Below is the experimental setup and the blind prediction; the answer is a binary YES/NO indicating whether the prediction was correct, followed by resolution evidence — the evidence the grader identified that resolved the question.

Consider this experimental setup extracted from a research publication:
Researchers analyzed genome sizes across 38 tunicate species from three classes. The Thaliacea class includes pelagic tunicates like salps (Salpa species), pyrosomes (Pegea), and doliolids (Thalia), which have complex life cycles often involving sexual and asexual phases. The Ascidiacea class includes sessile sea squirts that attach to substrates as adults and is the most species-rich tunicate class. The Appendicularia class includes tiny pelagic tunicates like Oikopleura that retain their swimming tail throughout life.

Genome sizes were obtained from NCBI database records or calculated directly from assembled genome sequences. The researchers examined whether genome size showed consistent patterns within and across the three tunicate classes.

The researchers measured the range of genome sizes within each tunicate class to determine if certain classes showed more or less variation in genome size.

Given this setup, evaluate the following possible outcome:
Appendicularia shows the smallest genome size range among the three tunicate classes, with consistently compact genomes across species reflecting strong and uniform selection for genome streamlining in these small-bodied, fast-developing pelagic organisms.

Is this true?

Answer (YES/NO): NO